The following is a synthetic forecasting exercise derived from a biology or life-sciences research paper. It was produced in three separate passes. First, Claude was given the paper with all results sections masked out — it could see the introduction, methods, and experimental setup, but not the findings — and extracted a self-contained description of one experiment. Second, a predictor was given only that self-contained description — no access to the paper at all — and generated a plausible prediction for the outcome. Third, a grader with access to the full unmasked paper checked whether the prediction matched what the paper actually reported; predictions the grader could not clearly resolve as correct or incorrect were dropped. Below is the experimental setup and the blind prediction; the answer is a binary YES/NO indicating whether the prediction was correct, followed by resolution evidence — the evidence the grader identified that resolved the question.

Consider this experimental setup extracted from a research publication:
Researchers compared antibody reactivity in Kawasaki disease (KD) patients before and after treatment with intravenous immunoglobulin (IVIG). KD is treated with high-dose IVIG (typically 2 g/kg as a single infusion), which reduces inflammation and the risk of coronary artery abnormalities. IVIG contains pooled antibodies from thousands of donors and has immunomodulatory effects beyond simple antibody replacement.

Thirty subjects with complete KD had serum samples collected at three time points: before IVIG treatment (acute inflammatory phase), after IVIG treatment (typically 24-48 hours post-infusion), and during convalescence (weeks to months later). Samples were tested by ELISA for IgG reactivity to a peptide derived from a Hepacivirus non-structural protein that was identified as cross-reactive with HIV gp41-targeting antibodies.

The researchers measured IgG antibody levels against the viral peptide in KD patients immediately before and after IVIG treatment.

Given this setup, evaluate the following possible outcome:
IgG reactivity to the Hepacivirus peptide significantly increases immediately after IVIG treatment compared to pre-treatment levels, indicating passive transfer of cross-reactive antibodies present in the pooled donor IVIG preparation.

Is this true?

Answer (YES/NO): NO